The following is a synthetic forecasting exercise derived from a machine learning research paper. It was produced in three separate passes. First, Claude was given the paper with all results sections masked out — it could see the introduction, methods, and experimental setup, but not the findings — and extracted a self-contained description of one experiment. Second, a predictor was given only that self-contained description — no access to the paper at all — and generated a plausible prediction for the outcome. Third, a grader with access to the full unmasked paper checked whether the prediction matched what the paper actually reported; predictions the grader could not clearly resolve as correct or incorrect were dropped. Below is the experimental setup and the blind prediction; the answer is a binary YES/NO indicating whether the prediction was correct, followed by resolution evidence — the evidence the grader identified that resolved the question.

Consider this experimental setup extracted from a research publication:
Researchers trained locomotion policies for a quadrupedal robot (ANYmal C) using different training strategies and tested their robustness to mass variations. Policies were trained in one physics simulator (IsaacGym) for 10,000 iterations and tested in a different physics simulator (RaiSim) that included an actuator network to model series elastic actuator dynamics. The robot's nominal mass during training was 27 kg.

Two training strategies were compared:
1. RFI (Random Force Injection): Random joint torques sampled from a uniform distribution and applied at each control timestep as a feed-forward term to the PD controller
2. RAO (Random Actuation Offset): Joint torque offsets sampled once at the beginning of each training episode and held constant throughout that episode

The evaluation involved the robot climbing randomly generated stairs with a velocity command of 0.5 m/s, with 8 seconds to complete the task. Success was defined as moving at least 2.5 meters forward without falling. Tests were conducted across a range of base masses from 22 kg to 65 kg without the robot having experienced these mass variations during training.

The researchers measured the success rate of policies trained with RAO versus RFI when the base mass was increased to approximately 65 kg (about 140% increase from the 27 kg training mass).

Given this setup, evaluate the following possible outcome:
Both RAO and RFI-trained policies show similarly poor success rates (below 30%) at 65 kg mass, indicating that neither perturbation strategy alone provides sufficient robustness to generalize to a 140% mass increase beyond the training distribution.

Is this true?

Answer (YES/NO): NO